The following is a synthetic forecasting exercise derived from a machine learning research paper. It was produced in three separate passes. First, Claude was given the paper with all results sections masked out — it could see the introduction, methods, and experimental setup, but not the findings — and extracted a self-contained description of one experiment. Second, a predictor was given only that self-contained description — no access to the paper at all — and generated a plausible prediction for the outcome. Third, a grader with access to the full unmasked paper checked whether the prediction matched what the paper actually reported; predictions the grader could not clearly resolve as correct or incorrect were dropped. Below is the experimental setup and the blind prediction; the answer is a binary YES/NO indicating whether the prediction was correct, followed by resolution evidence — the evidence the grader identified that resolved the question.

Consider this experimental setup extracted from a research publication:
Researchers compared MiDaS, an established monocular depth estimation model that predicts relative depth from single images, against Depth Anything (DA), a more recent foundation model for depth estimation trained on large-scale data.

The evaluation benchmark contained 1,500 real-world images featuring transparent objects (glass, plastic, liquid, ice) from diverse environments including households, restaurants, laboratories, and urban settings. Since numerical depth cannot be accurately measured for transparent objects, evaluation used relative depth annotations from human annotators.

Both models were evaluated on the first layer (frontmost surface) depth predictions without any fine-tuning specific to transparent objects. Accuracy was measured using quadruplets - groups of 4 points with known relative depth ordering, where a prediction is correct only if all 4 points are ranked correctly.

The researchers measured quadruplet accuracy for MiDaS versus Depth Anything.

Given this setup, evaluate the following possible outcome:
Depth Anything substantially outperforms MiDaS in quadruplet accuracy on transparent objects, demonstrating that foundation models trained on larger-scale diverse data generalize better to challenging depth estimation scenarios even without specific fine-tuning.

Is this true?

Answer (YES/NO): NO